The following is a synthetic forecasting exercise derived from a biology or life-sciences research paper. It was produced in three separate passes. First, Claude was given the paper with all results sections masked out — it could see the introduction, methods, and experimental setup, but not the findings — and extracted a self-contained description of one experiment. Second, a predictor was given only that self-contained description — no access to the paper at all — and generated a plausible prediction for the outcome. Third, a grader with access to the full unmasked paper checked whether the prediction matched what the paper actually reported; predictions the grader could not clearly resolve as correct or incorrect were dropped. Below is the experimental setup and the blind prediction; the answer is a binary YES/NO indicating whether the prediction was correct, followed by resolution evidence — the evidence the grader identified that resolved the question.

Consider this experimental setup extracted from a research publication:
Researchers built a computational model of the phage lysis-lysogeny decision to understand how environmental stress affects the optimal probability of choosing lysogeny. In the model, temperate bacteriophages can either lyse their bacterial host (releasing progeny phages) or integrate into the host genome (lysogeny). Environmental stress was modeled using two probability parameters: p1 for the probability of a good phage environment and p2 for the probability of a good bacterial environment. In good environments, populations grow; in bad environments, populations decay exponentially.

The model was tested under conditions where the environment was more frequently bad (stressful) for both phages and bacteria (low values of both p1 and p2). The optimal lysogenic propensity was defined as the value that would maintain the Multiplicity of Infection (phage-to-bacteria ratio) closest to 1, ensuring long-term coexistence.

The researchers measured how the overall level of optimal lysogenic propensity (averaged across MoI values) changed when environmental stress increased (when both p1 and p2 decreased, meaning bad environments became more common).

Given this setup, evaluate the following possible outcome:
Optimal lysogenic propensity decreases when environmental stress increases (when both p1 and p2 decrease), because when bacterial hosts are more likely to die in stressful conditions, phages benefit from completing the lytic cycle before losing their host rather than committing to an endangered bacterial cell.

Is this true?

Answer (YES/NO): YES